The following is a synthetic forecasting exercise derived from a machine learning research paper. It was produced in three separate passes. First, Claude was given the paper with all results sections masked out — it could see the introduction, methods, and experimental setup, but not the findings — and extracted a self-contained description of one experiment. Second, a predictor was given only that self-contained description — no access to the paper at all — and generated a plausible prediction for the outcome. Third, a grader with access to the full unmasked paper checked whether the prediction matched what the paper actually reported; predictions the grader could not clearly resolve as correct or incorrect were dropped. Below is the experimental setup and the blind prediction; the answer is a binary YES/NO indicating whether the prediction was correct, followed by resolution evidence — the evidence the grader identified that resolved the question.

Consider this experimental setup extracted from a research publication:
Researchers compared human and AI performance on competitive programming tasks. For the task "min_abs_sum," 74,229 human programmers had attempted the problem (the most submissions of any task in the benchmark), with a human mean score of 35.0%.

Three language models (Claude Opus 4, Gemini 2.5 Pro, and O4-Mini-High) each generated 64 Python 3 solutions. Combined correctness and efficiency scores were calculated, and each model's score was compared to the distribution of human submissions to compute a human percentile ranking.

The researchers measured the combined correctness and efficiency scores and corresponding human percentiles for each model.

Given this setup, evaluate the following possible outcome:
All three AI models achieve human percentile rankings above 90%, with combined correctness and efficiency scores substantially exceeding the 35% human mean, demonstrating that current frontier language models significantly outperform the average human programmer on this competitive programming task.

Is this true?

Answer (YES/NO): NO